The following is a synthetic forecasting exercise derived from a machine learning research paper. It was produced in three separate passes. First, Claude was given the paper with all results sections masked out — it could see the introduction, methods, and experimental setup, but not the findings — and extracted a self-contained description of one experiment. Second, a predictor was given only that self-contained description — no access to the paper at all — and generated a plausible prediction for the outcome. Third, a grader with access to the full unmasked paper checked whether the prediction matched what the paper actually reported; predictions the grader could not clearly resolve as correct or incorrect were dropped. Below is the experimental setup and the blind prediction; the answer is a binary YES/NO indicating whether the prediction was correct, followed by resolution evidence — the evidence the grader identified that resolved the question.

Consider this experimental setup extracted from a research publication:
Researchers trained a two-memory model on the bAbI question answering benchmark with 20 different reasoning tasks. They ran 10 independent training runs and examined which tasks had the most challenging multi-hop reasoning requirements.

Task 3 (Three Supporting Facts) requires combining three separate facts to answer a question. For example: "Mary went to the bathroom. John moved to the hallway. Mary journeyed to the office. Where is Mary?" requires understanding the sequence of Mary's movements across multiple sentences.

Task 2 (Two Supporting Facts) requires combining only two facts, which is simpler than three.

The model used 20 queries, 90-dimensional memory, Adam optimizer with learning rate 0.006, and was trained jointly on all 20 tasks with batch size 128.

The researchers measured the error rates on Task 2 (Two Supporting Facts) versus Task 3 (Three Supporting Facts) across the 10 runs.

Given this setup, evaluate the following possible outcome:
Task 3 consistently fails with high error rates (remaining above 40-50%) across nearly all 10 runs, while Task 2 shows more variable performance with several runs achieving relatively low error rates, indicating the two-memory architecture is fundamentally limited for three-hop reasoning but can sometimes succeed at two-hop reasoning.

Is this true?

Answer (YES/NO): NO